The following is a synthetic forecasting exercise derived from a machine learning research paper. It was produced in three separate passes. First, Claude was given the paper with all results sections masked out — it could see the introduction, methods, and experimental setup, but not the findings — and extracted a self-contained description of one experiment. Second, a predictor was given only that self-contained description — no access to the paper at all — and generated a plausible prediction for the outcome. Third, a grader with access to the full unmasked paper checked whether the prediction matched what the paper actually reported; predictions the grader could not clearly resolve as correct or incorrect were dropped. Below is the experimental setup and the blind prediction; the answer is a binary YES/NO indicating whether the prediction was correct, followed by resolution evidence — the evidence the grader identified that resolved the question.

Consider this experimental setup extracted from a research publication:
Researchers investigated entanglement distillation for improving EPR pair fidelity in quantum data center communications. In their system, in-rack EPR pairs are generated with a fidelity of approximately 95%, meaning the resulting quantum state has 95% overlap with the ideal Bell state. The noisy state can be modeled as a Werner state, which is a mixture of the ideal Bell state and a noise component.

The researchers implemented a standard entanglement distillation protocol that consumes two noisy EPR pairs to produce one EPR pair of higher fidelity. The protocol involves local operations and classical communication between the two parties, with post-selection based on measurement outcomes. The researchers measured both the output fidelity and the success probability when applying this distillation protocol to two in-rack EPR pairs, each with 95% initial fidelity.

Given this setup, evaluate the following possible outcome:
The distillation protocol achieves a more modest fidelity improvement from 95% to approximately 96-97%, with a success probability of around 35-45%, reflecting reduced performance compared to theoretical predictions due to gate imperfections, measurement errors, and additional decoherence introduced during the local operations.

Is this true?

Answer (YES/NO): NO